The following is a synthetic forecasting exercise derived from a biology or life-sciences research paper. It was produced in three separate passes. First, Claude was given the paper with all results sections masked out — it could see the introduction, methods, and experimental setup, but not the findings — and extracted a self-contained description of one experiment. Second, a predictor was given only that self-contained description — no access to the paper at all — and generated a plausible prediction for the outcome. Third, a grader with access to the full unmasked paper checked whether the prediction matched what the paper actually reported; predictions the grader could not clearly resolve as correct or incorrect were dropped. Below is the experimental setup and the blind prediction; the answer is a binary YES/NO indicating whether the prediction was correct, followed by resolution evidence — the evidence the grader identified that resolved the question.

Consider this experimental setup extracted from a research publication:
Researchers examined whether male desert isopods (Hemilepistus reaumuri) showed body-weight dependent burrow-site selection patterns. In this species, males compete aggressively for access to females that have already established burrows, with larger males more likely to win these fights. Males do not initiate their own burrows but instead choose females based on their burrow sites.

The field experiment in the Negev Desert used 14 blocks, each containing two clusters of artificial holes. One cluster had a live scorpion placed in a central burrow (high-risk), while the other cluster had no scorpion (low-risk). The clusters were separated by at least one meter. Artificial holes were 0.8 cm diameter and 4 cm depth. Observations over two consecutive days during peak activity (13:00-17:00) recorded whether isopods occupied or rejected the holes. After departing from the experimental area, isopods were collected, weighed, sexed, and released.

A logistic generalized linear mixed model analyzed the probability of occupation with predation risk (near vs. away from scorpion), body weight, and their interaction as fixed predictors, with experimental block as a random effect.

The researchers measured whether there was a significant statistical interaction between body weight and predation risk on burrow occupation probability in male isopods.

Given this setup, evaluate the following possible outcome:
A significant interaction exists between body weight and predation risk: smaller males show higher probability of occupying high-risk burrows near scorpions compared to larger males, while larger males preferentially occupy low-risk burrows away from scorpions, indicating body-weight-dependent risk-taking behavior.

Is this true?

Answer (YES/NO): NO